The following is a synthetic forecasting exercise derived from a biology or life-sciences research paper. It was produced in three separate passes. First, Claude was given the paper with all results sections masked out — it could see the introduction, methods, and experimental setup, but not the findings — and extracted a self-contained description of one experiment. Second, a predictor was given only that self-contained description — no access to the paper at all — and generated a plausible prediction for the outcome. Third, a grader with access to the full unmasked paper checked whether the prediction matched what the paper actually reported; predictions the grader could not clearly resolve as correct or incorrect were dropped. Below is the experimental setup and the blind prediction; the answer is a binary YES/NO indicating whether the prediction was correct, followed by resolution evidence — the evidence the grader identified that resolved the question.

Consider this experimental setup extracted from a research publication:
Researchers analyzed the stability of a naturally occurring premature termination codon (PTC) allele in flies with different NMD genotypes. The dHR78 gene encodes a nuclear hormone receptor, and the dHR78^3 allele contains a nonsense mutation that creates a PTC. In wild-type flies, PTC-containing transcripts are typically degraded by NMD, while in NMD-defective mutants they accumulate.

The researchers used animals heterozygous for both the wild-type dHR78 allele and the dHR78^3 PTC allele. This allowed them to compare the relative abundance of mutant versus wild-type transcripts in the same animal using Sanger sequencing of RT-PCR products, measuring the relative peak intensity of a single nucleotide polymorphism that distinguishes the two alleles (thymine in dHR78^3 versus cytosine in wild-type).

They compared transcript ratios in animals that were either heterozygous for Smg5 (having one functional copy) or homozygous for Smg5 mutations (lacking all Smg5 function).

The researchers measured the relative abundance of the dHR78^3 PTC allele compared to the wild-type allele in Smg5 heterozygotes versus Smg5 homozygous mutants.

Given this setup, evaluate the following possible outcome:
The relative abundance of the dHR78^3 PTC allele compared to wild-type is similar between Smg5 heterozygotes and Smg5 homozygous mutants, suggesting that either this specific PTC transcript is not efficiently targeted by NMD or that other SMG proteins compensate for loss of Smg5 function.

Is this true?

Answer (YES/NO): NO